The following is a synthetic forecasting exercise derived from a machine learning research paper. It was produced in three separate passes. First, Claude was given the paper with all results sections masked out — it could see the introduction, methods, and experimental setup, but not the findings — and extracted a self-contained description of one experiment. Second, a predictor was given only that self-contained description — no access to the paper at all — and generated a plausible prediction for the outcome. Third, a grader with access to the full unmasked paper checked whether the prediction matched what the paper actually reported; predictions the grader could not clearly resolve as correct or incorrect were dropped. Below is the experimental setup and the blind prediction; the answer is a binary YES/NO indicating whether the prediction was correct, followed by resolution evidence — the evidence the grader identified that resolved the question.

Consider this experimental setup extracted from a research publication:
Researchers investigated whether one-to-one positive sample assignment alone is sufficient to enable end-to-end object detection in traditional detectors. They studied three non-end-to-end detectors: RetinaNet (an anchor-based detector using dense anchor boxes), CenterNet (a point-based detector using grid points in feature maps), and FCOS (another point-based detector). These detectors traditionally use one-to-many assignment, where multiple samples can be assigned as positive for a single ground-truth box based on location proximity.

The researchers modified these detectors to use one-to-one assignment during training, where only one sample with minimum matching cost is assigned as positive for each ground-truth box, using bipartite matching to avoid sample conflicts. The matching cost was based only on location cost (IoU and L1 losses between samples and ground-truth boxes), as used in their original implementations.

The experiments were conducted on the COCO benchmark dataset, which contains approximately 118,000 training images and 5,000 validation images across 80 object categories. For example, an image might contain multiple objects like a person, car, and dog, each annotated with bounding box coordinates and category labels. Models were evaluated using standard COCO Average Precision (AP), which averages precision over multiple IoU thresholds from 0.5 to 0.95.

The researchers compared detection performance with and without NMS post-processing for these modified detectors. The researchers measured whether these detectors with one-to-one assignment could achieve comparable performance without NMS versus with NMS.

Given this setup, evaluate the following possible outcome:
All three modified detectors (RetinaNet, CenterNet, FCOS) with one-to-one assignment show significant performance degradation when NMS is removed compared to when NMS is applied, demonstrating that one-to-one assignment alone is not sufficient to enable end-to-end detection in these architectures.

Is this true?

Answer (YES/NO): YES